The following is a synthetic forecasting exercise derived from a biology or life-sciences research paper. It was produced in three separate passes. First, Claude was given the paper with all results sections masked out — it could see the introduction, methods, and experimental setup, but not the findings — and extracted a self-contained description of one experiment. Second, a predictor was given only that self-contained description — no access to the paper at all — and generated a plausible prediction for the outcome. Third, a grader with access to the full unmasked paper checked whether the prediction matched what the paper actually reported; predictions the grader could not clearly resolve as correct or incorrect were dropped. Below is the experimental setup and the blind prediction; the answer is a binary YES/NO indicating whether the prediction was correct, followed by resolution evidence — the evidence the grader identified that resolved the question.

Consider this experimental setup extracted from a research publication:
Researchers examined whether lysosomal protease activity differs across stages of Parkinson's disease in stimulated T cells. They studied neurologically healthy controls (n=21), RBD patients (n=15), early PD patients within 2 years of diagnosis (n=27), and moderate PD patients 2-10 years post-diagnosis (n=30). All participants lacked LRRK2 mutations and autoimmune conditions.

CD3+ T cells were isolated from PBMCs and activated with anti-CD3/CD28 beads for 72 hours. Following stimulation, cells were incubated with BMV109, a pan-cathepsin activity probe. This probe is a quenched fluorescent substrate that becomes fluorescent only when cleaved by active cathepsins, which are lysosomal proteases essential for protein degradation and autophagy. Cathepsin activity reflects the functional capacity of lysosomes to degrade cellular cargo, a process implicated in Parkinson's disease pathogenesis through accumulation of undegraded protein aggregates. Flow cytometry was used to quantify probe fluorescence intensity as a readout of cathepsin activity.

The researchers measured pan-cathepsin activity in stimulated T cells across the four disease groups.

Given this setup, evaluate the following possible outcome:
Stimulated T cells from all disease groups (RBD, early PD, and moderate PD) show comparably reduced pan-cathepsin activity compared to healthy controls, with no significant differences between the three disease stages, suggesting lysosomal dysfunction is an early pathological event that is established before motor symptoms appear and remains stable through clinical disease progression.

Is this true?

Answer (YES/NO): NO